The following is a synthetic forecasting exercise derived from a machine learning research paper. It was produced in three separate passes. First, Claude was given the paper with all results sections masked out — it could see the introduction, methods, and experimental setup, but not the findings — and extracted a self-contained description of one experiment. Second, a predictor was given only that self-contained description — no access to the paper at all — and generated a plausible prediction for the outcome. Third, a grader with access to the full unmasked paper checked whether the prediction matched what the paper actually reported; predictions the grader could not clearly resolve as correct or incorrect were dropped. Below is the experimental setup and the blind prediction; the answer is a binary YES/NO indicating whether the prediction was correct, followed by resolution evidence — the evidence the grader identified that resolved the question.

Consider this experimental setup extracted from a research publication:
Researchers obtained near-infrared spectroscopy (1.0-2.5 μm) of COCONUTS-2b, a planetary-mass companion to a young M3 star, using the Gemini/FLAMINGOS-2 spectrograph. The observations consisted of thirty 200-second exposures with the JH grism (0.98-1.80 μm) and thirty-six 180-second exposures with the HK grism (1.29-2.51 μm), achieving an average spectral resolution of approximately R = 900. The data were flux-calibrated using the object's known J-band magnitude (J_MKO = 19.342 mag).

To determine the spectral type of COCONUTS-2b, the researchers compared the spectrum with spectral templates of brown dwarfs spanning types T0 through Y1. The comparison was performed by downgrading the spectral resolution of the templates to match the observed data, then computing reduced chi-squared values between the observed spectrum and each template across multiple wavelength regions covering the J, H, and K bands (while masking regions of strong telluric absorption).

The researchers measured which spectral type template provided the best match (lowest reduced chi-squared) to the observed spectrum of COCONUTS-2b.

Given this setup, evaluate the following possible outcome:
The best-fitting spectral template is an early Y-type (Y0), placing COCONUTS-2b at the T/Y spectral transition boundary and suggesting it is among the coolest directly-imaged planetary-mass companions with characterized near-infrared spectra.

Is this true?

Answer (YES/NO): NO